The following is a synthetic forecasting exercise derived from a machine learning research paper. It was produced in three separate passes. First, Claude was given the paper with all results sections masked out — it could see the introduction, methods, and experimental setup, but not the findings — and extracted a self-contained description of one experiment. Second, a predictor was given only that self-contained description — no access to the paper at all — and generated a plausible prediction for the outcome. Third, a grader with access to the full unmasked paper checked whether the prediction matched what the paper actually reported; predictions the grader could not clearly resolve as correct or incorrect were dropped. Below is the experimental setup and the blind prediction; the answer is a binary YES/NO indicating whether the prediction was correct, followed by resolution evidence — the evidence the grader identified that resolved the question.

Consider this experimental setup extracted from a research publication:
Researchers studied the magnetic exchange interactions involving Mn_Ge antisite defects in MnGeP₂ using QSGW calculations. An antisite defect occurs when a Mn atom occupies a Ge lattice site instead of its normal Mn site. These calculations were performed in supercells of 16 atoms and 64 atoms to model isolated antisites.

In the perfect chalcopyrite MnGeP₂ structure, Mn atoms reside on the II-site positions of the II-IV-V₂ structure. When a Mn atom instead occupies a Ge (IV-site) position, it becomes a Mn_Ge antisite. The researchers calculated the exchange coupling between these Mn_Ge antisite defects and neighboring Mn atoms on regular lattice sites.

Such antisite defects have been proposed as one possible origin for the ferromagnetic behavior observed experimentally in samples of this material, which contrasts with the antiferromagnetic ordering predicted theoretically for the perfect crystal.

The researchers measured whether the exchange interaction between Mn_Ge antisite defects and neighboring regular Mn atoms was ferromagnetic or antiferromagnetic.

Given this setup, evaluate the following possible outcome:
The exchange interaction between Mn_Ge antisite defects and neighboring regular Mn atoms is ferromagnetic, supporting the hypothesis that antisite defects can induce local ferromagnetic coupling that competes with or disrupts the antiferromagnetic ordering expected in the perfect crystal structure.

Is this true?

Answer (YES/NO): YES